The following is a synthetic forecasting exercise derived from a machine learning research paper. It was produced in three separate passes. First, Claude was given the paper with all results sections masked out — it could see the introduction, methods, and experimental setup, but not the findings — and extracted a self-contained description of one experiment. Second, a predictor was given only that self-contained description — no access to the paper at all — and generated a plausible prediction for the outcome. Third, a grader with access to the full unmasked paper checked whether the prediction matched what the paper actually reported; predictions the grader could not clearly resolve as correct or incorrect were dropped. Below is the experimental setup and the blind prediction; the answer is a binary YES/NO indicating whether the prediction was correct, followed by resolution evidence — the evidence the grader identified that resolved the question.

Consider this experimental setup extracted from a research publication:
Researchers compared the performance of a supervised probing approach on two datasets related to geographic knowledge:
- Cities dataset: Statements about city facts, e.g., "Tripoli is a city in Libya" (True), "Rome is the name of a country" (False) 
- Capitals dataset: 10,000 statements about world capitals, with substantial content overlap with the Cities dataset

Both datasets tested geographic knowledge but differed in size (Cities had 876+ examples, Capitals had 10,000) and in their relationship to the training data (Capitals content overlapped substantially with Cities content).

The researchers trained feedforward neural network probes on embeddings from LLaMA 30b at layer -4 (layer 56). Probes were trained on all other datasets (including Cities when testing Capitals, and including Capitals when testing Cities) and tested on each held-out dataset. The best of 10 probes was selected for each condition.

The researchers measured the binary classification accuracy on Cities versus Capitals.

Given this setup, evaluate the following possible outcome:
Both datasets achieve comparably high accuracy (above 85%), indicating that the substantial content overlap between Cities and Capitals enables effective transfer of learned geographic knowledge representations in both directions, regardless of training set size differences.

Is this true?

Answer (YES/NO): NO